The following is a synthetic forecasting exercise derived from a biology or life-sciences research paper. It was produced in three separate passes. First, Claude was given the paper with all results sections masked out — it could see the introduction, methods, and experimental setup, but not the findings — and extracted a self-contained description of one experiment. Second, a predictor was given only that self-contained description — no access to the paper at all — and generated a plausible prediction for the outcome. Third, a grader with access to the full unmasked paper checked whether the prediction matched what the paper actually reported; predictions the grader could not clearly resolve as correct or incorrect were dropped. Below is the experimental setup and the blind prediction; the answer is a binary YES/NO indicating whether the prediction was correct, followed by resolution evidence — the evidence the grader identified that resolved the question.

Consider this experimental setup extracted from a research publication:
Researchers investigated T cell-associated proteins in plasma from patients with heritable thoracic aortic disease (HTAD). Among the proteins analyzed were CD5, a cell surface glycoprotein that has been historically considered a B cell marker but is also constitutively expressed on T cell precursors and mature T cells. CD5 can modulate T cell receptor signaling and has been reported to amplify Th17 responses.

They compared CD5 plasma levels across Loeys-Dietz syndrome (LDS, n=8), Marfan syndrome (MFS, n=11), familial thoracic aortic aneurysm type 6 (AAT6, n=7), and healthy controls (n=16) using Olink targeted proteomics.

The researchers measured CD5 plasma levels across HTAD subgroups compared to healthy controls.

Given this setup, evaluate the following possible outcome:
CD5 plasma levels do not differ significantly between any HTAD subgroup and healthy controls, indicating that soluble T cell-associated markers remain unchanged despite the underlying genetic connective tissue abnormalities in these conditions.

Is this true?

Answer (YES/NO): NO